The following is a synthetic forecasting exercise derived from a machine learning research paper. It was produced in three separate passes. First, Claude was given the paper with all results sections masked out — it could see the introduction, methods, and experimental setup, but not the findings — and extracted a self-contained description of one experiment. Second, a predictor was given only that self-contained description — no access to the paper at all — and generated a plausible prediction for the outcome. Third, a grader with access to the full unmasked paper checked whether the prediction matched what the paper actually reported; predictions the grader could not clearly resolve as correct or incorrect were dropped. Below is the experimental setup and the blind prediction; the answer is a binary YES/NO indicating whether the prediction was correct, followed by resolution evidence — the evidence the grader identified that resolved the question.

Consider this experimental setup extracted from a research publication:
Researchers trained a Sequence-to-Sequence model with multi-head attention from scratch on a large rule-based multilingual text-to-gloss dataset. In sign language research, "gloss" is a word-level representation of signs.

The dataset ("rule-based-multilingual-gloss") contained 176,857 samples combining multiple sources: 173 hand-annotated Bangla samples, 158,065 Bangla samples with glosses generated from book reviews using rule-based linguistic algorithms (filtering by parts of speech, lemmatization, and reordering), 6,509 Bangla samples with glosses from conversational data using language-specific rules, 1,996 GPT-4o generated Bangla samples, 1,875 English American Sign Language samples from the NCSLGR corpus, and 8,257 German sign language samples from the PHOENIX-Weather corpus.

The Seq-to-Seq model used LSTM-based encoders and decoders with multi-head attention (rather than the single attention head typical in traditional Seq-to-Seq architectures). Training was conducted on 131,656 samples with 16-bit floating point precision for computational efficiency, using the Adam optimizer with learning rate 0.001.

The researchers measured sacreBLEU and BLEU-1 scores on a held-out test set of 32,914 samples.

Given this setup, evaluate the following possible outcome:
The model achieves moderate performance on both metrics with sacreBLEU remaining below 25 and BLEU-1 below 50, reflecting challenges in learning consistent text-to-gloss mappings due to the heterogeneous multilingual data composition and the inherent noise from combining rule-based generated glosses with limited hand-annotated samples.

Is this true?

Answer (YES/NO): NO